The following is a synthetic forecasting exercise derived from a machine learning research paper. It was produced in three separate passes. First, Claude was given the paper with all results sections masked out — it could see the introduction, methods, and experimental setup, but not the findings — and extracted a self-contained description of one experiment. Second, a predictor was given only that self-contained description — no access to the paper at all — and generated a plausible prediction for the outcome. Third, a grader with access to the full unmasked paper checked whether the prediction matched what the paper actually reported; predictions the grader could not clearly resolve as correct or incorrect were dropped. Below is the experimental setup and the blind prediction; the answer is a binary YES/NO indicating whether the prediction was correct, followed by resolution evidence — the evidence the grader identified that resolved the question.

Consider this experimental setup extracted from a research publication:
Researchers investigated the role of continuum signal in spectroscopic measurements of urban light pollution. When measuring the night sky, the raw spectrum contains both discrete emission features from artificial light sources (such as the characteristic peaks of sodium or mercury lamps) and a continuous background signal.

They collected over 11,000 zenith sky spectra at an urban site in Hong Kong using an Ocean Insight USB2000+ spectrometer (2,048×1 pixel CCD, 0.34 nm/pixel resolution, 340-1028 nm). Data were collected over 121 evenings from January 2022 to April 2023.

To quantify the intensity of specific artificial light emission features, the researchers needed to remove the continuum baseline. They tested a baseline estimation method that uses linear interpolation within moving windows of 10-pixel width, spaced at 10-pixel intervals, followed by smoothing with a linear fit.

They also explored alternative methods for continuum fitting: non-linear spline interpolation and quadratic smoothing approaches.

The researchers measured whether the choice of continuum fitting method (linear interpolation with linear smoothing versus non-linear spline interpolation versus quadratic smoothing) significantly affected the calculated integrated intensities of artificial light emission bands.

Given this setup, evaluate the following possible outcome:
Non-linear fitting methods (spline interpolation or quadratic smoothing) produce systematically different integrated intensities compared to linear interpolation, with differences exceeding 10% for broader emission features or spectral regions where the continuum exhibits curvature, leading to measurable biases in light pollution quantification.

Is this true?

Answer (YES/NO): NO